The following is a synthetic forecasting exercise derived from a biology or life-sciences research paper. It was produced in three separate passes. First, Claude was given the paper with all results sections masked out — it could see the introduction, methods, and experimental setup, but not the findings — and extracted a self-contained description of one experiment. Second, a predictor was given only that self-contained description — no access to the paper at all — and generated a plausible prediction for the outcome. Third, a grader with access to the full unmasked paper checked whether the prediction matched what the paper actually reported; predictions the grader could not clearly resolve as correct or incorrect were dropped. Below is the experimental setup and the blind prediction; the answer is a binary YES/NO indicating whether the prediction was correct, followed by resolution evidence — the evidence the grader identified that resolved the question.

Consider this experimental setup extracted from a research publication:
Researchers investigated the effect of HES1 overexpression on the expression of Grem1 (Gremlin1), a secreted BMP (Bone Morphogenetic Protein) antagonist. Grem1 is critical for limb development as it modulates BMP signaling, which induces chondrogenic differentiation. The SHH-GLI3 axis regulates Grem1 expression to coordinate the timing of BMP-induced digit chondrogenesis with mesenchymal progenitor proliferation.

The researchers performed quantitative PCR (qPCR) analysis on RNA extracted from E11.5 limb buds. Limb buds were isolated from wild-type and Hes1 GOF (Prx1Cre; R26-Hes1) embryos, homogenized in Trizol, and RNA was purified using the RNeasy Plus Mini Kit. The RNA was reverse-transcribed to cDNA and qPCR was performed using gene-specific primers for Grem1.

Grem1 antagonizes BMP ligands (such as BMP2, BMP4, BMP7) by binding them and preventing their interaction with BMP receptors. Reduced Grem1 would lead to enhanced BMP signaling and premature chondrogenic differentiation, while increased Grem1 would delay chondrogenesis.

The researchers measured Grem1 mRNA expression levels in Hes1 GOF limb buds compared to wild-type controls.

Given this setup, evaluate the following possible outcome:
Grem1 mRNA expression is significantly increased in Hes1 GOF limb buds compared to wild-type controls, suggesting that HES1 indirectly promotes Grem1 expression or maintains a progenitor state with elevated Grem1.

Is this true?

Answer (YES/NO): NO